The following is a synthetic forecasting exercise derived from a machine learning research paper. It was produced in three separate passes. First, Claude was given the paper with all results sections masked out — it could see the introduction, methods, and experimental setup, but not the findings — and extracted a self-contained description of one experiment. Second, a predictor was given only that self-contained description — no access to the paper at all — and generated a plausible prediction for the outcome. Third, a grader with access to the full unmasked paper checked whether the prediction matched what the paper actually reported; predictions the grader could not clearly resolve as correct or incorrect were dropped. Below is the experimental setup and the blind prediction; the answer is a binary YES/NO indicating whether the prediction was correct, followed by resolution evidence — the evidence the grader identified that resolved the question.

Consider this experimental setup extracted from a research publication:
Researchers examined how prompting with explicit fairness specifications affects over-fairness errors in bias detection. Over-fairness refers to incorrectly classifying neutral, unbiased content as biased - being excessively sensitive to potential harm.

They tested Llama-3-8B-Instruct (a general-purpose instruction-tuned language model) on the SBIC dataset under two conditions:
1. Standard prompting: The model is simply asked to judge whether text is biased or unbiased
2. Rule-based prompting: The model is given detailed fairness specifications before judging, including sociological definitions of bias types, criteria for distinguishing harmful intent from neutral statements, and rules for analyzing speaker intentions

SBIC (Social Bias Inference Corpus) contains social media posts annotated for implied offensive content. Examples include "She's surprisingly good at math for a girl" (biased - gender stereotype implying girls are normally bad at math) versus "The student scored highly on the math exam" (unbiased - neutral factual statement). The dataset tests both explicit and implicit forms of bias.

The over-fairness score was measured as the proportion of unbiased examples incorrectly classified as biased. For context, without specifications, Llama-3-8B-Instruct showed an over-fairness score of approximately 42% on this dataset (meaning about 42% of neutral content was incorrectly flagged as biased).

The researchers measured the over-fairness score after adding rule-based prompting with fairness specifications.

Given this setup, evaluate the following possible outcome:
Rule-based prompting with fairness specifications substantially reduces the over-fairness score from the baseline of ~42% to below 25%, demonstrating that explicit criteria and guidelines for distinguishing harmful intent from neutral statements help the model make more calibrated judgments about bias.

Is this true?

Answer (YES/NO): YES